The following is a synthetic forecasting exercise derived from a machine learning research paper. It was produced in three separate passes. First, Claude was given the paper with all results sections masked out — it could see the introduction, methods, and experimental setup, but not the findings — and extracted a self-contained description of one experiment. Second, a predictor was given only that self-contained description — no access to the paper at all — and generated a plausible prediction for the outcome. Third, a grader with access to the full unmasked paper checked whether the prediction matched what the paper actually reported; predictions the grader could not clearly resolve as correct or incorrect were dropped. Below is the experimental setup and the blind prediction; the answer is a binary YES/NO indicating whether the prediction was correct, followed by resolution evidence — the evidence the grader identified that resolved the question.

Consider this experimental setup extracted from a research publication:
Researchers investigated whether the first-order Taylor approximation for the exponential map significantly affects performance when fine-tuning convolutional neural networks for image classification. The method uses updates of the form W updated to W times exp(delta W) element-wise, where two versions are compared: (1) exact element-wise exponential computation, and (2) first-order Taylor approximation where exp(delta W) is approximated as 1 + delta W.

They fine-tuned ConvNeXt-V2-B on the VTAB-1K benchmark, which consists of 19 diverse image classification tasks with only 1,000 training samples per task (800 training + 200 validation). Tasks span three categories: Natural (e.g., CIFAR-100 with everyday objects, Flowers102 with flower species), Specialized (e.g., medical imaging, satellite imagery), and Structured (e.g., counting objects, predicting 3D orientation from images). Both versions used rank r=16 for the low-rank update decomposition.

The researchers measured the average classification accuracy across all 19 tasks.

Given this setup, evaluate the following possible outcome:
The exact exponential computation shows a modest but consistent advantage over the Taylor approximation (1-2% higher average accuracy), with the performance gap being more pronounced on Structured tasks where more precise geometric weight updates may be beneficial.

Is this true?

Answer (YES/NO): NO